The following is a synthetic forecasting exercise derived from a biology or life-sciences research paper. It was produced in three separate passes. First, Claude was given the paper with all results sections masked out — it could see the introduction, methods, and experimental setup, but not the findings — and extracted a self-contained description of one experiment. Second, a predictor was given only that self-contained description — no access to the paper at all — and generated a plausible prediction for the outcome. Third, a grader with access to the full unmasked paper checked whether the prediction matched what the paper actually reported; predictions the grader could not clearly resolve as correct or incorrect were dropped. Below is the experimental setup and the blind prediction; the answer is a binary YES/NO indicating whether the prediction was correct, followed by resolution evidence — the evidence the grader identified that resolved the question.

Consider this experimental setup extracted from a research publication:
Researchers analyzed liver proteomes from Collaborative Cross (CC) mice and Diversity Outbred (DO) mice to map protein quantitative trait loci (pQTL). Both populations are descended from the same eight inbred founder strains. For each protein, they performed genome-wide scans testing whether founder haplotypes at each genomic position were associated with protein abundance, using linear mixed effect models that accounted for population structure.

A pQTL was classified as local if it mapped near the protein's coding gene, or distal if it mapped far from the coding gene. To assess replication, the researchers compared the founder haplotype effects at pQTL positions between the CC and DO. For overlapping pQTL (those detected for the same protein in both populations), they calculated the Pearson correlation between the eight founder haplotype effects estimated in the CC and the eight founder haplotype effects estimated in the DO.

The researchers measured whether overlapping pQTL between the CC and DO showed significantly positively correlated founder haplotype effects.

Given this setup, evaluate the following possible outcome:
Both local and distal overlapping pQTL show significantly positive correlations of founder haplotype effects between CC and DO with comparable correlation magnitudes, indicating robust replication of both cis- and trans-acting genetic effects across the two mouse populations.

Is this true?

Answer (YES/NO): YES